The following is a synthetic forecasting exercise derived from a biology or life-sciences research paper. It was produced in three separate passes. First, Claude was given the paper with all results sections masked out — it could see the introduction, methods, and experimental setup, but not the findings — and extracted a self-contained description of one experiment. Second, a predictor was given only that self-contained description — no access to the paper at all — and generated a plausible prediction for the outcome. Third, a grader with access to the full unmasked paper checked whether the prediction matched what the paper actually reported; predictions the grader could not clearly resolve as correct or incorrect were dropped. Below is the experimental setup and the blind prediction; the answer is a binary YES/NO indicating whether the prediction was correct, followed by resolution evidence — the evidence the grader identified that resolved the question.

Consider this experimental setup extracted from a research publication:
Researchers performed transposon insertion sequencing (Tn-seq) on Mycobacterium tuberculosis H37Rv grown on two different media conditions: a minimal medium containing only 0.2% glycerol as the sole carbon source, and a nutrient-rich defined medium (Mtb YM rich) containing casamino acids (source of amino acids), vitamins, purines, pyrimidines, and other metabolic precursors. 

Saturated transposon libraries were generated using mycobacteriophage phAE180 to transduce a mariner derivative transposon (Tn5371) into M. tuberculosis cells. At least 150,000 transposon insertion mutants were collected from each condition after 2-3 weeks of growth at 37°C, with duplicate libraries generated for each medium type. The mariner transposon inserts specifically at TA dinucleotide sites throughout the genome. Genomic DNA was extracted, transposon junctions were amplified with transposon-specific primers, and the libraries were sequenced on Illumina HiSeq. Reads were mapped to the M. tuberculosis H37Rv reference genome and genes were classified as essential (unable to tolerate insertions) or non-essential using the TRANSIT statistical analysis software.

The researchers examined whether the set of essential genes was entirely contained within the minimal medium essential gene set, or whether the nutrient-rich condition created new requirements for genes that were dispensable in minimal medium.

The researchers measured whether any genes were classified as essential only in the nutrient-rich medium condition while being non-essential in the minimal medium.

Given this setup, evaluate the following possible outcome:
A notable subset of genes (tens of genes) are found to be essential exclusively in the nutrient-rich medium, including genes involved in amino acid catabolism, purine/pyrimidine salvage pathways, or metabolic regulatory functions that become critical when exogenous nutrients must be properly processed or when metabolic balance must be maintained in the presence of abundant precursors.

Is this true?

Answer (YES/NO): NO